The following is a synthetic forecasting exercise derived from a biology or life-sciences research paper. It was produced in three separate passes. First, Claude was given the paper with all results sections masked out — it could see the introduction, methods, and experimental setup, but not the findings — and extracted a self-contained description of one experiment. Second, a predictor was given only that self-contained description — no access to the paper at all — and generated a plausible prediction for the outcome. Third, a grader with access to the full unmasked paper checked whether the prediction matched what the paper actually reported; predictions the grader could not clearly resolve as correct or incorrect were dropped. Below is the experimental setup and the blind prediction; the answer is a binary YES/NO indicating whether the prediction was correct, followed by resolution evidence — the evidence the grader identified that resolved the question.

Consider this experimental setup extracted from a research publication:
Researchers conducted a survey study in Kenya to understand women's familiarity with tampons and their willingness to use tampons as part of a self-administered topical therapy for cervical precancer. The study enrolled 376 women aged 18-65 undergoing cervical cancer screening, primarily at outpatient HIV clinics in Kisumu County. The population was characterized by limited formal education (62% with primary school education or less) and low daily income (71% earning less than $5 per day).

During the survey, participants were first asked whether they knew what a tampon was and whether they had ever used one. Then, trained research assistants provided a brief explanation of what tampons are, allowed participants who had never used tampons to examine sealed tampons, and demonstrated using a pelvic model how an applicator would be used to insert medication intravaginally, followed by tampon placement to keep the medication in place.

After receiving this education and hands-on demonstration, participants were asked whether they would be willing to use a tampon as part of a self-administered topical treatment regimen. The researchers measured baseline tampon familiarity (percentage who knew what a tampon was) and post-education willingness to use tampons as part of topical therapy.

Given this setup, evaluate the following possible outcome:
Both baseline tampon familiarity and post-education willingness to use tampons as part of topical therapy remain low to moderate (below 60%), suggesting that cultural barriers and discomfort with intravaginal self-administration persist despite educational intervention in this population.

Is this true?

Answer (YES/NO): NO